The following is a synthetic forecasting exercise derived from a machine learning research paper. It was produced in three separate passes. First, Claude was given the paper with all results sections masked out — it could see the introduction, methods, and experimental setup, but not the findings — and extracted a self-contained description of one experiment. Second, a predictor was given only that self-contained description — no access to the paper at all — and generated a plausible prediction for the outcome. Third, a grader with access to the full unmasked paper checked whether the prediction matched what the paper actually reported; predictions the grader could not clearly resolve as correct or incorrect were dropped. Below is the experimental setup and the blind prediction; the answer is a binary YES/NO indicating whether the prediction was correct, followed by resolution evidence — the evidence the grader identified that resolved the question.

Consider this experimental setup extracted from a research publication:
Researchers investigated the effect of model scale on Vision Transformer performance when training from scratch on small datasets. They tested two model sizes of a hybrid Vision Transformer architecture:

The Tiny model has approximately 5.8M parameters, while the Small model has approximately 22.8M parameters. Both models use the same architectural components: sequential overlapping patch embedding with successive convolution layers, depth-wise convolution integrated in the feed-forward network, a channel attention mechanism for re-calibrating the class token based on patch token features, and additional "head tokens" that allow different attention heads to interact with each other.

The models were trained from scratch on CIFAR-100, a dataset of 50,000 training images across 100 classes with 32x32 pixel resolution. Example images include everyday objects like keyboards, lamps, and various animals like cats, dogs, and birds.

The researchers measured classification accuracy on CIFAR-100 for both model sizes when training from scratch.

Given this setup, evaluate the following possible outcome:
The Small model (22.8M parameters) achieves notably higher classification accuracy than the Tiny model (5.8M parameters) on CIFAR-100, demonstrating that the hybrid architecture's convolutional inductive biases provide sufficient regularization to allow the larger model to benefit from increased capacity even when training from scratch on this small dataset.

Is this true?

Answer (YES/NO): YES